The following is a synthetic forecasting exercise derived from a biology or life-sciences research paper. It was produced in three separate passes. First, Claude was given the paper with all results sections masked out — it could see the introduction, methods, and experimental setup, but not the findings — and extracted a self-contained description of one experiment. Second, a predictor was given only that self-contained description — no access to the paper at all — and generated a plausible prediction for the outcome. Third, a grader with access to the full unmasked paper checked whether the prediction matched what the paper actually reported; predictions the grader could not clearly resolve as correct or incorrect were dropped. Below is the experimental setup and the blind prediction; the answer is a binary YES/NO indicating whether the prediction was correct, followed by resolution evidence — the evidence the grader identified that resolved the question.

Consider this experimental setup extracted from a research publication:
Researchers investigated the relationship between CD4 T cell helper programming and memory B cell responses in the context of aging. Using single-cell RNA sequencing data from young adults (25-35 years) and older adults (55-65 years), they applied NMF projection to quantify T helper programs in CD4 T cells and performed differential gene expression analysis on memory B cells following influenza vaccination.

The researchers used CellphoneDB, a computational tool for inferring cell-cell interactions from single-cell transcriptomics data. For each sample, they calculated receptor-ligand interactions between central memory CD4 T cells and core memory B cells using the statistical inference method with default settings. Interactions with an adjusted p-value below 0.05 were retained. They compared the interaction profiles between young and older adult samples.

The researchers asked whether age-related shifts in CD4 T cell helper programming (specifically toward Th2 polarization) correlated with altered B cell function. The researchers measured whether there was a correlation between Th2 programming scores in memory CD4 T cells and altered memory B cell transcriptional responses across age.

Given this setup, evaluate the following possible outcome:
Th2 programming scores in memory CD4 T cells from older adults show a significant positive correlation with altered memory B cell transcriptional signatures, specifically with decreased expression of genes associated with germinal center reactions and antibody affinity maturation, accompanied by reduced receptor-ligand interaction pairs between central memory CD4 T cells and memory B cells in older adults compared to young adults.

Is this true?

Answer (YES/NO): NO